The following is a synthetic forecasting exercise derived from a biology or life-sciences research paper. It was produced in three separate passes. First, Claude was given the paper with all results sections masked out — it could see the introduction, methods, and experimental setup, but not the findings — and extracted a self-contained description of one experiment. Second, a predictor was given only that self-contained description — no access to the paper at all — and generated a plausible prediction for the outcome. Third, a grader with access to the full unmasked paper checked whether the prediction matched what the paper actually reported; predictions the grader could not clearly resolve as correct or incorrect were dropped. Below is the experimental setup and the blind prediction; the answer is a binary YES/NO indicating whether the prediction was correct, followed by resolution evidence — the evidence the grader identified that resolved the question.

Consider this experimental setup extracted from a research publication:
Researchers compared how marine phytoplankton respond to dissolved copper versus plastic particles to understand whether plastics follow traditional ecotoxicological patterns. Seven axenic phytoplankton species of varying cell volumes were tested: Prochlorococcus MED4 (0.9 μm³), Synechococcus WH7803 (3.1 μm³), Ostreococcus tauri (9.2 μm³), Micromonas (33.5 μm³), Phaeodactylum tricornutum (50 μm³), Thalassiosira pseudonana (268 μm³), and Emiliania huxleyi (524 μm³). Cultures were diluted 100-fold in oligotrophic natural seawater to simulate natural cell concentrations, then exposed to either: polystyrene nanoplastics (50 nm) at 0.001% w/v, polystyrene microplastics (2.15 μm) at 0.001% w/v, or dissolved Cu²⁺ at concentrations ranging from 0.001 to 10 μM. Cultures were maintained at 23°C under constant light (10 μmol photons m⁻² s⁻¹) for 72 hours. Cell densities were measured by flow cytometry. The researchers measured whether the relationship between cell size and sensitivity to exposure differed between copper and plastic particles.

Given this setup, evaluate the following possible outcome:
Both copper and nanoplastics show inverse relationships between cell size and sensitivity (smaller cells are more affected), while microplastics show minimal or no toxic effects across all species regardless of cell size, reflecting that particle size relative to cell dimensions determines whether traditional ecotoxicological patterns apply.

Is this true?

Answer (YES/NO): NO